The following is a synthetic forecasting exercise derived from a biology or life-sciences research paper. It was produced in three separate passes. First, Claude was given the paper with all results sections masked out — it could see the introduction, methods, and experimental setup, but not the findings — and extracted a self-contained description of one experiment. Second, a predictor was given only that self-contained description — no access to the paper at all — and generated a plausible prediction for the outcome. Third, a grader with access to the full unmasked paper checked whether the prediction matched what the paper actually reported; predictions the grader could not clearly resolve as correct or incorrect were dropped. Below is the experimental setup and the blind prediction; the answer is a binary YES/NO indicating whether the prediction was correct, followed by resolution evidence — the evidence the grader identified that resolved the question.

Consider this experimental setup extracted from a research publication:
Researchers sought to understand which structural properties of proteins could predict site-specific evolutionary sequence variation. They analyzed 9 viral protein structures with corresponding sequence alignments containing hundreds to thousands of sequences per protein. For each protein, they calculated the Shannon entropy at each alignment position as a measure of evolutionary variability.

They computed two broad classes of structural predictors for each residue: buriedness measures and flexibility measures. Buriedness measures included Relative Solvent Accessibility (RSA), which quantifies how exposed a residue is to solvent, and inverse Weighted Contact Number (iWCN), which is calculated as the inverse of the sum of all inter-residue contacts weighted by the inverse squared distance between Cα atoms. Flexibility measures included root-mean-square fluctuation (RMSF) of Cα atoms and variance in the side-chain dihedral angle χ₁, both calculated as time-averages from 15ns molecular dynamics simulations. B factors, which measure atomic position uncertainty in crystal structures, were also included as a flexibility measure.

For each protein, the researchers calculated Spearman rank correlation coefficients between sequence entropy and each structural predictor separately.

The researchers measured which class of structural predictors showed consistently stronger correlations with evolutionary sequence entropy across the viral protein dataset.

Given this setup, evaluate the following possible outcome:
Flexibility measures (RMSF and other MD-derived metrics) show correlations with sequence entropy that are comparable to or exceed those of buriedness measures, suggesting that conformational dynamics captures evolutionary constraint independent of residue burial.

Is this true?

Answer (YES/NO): NO